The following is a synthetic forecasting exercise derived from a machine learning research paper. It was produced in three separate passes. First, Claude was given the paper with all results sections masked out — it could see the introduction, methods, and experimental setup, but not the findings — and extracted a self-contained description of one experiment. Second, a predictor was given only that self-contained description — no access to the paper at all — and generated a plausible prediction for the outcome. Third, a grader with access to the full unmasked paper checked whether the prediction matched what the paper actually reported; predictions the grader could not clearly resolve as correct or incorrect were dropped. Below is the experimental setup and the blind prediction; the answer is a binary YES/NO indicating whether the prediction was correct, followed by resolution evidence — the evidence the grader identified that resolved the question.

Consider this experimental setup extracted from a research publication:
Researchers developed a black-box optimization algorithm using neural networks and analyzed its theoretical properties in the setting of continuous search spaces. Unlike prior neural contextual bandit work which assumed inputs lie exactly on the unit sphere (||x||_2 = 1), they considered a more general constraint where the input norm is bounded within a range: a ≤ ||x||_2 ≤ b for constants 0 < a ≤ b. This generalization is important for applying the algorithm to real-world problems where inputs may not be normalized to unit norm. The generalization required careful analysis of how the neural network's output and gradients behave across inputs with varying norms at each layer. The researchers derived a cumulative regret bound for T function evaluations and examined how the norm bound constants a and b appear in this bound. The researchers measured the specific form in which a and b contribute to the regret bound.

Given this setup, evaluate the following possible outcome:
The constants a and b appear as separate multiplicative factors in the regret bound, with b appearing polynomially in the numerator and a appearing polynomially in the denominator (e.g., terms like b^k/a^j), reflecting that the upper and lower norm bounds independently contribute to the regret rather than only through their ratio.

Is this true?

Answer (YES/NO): NO